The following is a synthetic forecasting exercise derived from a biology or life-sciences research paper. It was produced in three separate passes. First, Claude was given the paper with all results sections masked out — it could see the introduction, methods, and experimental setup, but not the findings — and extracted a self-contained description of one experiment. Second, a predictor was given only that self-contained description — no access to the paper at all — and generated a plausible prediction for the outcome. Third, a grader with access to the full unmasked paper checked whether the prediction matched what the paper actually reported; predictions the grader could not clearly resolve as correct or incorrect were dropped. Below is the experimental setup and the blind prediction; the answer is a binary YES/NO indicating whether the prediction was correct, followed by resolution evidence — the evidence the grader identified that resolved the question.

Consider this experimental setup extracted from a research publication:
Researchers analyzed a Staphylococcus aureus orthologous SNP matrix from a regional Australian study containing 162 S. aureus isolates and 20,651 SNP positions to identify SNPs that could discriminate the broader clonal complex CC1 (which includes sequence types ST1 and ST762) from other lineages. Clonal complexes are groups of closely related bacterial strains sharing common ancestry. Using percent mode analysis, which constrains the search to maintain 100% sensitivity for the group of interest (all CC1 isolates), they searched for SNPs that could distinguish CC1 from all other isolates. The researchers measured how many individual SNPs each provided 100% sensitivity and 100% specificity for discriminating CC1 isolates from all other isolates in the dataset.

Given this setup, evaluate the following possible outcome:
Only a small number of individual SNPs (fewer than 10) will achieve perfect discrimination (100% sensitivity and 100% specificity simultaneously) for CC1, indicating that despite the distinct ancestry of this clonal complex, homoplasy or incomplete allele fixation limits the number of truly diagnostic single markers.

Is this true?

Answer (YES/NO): NO